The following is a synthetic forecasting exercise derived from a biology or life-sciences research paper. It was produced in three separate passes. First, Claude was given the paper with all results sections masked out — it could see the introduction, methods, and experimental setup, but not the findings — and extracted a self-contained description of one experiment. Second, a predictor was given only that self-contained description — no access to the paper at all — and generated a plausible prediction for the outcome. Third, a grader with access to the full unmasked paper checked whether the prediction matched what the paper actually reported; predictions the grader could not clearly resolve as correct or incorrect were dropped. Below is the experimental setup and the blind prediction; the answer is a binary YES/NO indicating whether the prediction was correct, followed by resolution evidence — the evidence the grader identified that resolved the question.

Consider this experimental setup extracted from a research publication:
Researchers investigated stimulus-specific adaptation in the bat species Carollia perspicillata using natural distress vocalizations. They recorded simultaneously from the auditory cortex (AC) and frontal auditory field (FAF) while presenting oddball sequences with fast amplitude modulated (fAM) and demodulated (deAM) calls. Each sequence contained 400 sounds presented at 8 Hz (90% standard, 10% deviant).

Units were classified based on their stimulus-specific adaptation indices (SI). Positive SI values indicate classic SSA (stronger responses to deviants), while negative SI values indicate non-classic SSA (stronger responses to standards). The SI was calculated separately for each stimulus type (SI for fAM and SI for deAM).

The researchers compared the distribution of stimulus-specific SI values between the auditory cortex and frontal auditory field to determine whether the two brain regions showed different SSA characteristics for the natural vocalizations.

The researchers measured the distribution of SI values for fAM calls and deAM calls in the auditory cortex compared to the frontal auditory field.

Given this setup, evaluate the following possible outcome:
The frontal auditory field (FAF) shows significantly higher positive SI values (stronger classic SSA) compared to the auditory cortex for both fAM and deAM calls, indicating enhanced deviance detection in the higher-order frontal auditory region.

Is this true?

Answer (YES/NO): NO